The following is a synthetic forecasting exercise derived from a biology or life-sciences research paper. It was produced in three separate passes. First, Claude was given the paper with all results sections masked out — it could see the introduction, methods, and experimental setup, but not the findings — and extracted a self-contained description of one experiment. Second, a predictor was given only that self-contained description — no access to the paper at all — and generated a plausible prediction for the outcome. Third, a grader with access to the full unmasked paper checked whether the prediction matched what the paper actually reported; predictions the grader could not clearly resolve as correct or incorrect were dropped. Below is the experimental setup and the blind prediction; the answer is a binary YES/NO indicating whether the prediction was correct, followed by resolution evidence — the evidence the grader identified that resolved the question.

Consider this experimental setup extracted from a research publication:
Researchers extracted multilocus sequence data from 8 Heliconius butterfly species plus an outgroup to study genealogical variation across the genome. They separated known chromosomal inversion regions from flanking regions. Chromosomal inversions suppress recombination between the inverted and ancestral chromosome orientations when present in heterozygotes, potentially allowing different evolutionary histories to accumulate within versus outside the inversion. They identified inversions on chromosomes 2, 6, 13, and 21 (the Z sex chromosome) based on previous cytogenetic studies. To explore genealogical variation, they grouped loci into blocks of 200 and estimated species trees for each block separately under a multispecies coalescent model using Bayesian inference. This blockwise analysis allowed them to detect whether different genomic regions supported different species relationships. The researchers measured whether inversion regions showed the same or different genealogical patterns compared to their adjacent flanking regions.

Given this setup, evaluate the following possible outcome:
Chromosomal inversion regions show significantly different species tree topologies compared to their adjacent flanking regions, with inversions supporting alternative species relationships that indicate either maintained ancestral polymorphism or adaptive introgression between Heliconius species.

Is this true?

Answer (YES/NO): YES